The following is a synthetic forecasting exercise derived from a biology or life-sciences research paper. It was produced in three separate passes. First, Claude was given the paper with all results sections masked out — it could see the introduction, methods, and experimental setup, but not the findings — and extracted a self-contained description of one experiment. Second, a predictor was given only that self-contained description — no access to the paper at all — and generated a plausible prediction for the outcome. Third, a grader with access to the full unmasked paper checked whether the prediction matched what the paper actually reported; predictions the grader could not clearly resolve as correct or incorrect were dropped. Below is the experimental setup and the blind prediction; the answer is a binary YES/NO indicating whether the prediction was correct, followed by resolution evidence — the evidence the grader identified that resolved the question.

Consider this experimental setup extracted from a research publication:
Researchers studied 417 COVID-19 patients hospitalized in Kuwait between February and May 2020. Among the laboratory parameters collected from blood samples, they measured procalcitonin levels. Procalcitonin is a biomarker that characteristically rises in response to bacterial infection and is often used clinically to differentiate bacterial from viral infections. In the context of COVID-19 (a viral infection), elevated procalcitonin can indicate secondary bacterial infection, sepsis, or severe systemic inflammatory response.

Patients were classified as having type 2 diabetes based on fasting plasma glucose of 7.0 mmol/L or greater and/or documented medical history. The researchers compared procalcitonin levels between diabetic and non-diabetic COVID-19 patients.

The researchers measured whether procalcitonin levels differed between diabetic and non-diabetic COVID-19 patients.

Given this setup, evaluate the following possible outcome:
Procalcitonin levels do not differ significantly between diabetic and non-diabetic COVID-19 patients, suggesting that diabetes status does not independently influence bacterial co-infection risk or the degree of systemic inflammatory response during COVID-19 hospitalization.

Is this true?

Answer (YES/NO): YES